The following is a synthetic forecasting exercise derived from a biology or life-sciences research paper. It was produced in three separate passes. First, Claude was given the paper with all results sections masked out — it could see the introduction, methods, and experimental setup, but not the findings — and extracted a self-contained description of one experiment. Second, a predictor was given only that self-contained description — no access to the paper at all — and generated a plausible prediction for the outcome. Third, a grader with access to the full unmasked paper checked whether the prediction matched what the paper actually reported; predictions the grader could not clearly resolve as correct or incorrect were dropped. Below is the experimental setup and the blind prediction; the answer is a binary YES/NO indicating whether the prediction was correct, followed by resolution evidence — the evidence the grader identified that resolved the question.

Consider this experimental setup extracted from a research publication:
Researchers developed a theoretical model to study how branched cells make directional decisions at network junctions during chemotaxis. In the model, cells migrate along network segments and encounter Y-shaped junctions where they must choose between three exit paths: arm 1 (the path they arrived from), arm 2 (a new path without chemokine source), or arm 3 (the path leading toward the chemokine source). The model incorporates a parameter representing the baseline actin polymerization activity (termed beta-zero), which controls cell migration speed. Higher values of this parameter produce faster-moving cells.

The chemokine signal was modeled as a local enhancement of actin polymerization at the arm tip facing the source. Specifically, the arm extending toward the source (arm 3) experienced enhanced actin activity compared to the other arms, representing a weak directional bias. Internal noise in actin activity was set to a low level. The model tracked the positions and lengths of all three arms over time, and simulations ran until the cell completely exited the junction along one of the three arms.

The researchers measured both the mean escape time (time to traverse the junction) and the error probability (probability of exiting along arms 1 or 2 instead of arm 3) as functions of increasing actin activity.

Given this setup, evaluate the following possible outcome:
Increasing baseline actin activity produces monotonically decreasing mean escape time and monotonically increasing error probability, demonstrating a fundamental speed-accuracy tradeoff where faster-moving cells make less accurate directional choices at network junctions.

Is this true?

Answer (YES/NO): NO